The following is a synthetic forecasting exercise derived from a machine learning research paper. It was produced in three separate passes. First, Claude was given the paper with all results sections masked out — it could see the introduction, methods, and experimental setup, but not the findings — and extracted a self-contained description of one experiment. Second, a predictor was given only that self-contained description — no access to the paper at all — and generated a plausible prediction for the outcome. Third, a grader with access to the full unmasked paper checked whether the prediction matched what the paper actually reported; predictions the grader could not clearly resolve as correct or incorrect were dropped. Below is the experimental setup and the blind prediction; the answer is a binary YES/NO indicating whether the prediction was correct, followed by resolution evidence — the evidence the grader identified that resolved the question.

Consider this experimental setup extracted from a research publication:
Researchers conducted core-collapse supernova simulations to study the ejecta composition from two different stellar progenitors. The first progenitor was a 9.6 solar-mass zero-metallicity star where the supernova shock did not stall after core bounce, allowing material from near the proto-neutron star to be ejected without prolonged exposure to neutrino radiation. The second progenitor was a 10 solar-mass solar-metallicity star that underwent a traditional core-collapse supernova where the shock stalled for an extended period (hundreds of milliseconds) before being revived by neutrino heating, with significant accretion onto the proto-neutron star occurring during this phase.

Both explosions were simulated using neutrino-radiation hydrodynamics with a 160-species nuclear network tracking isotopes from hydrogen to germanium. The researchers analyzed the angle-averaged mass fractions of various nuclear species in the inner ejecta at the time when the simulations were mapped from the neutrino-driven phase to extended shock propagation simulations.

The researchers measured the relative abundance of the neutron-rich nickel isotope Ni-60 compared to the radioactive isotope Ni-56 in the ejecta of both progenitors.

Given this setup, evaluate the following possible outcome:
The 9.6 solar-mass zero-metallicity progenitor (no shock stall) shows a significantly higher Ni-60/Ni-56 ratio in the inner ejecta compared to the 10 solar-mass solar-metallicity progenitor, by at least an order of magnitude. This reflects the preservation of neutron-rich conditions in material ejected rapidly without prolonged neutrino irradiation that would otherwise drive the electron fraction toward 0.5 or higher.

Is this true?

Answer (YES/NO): YES